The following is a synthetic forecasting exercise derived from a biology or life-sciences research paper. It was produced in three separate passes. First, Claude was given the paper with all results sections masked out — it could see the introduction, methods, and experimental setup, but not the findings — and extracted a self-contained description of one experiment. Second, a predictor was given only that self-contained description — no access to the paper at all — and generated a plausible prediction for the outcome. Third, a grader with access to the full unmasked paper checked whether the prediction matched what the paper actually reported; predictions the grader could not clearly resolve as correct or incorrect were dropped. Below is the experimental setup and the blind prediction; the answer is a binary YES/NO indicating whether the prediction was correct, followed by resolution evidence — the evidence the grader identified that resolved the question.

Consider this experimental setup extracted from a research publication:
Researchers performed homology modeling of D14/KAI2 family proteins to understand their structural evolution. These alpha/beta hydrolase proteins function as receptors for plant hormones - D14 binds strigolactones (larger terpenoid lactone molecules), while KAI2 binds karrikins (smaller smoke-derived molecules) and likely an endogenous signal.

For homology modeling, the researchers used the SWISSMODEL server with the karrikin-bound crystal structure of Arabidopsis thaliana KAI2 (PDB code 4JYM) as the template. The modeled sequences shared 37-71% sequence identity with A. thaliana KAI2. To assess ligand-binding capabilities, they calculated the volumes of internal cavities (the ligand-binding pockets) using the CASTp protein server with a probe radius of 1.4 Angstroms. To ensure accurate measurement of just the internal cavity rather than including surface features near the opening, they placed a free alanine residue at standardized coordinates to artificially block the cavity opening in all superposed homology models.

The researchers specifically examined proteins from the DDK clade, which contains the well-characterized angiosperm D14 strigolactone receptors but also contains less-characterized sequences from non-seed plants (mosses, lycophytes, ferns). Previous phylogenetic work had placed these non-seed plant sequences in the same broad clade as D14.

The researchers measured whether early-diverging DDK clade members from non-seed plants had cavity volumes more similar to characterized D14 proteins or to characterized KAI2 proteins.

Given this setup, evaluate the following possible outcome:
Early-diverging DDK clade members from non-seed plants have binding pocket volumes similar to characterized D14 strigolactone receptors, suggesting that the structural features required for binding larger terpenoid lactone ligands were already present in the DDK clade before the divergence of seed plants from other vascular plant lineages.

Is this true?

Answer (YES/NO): NO